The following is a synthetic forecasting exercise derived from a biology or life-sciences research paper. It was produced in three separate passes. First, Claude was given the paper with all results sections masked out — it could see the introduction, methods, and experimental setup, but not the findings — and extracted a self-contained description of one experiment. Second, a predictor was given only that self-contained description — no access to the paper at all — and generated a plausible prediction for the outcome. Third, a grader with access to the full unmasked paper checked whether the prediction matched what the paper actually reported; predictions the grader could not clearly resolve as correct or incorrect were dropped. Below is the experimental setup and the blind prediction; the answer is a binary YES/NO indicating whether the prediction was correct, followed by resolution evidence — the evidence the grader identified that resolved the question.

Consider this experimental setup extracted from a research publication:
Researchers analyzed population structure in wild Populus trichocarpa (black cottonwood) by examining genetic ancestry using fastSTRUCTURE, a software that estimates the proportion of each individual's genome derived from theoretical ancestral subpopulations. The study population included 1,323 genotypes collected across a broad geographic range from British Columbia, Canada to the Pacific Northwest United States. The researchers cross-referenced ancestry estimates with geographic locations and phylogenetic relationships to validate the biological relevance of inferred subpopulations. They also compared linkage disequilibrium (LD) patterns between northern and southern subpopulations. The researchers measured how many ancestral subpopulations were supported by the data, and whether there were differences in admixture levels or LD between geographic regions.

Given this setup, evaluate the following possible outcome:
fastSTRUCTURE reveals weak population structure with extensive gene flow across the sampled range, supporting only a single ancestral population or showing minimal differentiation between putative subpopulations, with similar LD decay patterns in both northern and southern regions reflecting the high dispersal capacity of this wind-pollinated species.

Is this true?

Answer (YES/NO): NO